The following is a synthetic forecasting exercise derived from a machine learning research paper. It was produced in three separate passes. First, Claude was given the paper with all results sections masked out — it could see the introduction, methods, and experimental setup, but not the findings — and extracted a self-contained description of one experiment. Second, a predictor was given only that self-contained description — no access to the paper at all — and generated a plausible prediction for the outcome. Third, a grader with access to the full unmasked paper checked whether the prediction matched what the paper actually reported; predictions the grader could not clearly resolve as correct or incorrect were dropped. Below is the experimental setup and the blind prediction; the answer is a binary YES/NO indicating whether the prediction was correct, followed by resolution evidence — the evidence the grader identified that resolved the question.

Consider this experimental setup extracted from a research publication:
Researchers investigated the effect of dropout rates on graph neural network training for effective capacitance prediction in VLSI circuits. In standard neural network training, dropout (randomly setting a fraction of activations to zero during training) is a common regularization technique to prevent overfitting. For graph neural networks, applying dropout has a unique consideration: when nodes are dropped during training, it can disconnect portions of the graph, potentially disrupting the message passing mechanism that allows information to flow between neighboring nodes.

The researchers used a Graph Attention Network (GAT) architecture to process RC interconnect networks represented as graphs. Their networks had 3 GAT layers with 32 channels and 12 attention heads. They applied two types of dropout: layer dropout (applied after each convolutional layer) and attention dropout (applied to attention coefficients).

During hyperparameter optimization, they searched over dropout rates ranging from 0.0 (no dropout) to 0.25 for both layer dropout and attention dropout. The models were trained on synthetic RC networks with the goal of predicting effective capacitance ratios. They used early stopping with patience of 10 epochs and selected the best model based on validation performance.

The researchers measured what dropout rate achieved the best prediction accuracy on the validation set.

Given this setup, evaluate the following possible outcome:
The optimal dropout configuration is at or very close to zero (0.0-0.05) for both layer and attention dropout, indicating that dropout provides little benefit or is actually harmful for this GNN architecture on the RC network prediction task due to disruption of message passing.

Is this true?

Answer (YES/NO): YES